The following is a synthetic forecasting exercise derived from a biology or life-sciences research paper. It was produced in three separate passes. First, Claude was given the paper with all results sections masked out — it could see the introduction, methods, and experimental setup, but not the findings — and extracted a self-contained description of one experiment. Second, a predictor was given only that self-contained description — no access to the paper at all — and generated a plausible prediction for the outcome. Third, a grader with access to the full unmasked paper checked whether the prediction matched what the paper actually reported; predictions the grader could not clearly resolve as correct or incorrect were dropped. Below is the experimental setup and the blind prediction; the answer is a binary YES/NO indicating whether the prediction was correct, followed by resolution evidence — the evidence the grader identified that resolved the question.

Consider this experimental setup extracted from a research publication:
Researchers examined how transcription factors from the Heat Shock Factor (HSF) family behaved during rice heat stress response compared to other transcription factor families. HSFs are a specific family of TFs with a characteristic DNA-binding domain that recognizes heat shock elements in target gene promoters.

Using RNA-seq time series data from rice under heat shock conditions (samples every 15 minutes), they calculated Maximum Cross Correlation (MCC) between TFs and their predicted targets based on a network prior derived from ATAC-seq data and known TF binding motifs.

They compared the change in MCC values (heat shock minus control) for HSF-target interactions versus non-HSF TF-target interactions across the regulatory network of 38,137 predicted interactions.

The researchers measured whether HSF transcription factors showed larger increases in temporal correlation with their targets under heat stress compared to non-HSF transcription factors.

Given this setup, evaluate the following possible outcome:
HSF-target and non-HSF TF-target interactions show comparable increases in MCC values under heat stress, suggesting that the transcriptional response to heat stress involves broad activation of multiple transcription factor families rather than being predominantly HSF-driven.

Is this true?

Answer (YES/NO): NO